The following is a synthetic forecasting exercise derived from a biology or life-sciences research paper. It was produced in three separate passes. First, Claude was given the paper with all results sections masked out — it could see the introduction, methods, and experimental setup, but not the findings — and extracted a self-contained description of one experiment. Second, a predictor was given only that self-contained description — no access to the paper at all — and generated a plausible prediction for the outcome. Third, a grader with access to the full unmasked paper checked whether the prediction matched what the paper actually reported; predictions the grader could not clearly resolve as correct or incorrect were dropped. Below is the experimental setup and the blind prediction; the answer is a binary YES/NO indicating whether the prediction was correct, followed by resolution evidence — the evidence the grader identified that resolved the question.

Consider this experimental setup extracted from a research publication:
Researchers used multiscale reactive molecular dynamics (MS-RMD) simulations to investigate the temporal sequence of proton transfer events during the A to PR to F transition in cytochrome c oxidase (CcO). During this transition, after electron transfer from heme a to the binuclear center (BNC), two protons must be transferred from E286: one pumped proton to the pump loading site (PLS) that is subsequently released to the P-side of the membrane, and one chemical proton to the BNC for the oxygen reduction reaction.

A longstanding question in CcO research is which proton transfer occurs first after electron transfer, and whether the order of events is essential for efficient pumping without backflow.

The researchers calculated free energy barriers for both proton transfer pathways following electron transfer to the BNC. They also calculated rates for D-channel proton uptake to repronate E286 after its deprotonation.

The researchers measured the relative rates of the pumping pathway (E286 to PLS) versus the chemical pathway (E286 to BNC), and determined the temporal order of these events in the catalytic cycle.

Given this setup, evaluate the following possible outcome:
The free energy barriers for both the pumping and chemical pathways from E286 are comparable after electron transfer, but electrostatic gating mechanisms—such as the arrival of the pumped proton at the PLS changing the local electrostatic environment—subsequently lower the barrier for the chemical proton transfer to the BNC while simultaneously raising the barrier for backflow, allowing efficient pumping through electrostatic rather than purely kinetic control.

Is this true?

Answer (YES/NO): NO